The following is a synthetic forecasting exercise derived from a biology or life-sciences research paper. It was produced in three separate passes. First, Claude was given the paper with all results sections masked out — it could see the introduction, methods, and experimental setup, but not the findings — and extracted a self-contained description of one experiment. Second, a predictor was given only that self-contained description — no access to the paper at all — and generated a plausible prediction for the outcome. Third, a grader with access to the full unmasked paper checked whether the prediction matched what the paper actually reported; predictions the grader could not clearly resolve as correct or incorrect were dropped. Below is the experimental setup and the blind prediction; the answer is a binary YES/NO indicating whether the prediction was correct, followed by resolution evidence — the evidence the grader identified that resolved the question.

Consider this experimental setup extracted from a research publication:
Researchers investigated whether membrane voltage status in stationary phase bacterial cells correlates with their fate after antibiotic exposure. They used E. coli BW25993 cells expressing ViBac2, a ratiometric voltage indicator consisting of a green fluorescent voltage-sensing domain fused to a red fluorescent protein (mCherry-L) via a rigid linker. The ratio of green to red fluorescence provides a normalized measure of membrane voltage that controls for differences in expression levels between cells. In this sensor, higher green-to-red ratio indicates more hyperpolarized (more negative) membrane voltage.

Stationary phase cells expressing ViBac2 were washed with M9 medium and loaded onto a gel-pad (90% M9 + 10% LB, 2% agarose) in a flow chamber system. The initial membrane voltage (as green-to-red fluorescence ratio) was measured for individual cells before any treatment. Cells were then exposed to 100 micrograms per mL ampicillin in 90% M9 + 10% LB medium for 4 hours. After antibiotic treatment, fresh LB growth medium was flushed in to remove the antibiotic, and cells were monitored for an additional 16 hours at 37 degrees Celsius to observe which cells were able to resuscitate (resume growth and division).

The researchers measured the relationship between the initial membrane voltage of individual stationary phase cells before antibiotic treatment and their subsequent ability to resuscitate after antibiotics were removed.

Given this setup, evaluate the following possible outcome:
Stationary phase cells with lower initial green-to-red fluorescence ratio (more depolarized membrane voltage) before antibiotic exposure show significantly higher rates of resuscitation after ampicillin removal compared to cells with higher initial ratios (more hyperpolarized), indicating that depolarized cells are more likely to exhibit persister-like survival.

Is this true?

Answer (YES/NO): NO